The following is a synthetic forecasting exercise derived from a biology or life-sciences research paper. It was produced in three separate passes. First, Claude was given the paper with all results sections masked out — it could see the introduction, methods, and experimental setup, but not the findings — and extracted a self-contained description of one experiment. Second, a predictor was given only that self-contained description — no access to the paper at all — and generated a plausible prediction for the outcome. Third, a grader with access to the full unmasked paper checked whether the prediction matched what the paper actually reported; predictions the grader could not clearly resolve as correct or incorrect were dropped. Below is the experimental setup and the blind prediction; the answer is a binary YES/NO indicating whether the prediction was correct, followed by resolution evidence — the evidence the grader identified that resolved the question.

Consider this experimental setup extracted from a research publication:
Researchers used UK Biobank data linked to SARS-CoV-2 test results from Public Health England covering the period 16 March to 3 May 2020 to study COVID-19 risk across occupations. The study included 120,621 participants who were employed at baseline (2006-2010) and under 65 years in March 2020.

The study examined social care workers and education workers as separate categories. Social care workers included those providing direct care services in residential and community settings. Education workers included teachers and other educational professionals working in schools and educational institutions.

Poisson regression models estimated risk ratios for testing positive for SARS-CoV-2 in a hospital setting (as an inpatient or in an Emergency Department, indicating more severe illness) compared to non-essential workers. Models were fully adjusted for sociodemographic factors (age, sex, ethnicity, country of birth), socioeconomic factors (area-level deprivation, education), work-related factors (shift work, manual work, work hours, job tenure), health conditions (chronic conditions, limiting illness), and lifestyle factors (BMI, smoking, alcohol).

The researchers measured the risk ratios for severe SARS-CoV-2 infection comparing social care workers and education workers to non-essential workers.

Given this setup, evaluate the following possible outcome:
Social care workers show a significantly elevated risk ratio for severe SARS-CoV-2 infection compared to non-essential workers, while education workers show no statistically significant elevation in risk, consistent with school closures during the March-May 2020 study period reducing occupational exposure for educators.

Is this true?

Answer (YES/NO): YES